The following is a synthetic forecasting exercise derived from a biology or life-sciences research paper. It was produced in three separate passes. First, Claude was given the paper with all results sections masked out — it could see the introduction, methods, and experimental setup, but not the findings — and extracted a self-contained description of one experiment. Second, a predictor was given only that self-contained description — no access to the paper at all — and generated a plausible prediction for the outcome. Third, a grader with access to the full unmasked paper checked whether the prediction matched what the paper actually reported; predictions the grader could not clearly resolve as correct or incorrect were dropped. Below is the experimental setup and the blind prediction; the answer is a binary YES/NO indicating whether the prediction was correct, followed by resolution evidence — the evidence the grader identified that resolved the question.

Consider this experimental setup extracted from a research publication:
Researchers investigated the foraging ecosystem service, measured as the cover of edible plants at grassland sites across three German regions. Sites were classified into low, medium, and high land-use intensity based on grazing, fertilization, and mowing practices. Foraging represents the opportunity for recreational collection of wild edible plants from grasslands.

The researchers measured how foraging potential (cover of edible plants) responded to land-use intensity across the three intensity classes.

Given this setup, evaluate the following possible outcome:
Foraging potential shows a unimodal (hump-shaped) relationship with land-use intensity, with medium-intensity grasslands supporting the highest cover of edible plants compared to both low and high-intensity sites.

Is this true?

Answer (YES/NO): NO